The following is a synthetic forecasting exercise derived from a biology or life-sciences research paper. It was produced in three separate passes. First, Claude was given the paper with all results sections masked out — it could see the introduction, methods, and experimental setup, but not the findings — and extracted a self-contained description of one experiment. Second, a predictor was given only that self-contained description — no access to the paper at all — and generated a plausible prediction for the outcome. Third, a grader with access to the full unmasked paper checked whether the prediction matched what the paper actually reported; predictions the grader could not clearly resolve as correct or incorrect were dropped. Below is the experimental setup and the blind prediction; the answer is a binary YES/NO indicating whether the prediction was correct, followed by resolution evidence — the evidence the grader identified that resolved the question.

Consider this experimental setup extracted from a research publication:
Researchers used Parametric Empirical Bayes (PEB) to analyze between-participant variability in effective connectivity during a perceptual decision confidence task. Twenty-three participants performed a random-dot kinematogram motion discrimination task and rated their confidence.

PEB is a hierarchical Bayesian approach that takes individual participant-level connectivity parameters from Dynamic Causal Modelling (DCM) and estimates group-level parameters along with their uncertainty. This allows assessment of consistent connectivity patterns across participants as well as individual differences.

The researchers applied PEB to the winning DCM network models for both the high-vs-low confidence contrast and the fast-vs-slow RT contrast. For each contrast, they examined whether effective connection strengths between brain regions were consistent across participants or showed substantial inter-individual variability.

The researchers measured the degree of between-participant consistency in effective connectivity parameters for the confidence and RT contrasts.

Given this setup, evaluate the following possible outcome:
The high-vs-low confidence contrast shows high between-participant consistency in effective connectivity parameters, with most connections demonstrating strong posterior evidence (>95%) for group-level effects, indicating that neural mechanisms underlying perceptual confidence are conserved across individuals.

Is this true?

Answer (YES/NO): NO